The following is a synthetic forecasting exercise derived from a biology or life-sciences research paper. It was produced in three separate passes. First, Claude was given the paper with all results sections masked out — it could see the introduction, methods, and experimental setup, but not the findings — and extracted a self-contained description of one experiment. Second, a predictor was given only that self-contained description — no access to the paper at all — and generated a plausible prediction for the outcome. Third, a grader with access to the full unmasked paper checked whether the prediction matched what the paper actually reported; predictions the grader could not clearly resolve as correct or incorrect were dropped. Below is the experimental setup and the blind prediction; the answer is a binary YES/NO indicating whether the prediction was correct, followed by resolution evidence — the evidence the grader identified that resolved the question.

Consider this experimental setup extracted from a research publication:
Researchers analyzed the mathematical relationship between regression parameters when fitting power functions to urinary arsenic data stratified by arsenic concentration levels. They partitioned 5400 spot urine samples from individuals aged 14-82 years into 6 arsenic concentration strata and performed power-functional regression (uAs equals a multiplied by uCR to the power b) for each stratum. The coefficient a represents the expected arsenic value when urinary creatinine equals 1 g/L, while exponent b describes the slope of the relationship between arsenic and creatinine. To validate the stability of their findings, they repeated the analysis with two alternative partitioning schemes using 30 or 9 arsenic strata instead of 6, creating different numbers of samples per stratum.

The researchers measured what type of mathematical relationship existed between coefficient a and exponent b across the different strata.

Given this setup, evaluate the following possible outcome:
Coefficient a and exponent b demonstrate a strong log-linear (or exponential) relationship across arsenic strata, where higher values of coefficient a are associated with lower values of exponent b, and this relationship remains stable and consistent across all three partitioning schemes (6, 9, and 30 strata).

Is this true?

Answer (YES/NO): NO